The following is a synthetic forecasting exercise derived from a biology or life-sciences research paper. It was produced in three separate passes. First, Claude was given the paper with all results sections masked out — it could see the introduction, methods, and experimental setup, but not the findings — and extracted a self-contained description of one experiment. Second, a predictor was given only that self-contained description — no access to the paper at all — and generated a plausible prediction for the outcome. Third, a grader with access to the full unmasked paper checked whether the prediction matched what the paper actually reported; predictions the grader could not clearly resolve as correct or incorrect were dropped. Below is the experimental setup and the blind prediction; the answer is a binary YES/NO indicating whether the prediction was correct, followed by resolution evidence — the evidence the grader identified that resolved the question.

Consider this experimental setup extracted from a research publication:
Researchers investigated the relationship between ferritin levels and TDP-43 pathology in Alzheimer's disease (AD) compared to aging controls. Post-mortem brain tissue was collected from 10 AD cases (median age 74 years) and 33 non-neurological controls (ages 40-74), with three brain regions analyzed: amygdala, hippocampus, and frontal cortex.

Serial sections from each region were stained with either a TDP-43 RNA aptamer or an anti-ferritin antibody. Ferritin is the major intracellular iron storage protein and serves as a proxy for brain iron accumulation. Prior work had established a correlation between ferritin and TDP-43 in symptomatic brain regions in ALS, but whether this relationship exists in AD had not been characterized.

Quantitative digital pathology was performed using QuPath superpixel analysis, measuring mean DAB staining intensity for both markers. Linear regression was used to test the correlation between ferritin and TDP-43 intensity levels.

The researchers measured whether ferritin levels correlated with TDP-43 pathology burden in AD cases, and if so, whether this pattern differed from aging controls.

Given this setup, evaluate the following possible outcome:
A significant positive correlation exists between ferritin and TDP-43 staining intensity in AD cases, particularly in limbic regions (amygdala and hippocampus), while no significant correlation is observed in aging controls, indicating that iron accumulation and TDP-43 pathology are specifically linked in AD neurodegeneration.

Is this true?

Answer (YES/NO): NO